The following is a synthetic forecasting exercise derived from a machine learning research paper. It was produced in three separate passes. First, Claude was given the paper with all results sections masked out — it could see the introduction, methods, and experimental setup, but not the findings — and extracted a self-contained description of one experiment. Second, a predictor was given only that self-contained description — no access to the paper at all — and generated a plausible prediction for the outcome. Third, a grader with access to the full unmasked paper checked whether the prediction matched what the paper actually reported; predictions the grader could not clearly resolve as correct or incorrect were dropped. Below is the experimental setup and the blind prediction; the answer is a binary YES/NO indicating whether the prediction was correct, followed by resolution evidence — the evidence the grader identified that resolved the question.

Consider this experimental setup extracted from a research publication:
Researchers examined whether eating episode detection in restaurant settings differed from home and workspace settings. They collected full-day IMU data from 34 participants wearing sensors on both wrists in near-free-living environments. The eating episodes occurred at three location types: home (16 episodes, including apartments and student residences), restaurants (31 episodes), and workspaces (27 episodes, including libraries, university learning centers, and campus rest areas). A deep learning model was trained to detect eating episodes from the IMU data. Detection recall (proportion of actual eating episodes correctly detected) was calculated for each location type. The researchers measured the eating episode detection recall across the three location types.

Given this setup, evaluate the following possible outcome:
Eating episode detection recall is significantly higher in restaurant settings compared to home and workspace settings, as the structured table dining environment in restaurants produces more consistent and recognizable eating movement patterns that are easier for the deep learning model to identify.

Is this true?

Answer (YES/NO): YES